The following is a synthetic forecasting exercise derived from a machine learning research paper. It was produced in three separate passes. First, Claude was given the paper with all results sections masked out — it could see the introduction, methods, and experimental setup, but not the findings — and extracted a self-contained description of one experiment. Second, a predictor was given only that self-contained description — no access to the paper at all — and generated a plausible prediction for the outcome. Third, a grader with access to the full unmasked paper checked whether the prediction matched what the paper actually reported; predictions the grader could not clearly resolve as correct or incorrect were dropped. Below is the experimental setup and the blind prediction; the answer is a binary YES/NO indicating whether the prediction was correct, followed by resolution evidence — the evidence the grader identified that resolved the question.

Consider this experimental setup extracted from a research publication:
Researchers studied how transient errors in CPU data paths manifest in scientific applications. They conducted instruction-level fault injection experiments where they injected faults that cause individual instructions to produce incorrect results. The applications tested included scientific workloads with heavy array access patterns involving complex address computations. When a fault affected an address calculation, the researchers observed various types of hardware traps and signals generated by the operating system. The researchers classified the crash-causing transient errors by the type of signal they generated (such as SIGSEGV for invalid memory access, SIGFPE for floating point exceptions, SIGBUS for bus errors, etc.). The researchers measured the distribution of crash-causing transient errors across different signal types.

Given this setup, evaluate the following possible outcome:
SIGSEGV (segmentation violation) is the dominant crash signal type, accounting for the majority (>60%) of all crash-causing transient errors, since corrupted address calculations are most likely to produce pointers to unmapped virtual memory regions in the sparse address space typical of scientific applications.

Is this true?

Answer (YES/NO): YES